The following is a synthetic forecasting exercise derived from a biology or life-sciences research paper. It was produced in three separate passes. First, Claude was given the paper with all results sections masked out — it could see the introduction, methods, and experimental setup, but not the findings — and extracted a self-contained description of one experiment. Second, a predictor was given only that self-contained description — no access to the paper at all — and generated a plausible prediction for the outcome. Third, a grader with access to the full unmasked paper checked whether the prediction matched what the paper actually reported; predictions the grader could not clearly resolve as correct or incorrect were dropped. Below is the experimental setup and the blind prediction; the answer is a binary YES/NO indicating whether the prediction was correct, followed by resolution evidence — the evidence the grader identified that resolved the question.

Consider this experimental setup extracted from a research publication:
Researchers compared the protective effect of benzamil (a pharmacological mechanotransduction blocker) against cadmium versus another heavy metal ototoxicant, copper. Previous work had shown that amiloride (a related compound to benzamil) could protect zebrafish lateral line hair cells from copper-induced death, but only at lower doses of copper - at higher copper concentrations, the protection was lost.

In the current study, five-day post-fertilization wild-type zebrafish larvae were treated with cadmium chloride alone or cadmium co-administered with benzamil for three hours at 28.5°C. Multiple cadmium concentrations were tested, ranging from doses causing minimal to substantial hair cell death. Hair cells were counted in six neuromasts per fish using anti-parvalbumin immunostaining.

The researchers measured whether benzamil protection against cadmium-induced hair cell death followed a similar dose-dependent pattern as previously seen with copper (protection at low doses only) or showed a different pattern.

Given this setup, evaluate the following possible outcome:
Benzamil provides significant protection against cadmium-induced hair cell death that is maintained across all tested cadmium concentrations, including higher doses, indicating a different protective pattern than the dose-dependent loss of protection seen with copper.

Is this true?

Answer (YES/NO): YES